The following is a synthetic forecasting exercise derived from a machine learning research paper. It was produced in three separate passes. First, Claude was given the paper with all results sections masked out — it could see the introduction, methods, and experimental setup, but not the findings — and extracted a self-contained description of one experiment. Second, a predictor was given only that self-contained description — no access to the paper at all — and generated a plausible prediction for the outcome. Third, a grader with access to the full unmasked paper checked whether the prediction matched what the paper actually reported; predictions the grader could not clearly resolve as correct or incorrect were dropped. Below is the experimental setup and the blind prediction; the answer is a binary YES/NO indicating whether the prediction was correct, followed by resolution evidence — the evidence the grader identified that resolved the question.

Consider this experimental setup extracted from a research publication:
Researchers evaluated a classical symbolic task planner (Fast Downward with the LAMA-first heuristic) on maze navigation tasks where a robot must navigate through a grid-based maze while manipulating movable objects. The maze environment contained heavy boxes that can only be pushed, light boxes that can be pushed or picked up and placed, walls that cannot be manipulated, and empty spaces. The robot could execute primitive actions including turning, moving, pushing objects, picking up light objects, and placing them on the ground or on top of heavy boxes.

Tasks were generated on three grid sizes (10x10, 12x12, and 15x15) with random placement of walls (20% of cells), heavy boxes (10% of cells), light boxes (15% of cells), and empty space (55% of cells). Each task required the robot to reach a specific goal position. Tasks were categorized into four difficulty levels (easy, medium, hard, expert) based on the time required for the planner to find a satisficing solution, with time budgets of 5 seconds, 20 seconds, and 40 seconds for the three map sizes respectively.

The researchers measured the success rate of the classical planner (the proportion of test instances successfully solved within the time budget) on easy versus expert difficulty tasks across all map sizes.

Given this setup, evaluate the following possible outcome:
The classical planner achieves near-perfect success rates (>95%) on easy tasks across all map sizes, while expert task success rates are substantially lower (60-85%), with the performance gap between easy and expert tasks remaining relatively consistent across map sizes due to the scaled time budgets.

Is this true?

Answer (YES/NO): NO